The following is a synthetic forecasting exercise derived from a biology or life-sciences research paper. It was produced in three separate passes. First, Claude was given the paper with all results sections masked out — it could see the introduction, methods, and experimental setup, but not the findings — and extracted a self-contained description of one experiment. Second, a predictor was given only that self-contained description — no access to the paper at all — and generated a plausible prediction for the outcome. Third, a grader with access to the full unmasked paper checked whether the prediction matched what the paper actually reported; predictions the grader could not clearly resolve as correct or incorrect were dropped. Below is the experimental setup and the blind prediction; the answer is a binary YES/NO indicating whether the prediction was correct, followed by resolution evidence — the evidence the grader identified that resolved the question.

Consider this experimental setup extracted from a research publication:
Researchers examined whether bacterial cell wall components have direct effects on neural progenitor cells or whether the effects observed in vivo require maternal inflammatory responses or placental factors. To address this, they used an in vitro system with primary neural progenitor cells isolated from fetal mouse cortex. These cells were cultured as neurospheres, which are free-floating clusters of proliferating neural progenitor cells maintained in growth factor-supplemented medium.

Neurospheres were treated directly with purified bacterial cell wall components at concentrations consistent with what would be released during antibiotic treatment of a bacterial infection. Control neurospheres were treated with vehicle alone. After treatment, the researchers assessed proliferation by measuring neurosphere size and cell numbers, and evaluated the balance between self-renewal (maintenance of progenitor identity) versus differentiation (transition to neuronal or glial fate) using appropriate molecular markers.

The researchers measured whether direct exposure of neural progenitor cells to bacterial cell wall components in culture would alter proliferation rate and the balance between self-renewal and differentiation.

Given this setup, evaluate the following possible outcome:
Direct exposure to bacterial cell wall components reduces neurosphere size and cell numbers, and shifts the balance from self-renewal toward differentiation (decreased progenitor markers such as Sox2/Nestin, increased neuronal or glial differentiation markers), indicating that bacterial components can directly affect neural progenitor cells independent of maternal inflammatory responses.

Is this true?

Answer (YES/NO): NO